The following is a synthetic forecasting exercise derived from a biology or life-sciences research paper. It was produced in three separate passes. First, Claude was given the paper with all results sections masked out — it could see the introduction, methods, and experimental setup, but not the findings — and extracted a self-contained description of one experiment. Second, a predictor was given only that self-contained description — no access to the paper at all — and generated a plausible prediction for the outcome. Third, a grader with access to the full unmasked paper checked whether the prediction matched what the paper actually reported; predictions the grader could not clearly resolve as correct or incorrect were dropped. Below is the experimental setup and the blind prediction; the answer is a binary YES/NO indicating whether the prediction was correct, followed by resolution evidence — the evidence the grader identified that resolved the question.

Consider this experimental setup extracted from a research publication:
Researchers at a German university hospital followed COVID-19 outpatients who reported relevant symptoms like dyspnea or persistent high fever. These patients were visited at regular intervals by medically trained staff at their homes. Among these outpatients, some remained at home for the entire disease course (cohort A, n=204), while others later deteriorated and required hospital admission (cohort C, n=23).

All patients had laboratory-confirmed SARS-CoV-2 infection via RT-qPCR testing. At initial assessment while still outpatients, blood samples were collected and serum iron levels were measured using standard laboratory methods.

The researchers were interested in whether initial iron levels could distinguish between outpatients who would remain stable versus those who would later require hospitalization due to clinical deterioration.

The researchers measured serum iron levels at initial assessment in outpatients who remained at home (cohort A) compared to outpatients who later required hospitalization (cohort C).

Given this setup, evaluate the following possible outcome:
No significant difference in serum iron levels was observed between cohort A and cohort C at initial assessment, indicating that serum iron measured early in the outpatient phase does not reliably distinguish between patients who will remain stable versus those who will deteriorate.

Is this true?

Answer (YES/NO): NO